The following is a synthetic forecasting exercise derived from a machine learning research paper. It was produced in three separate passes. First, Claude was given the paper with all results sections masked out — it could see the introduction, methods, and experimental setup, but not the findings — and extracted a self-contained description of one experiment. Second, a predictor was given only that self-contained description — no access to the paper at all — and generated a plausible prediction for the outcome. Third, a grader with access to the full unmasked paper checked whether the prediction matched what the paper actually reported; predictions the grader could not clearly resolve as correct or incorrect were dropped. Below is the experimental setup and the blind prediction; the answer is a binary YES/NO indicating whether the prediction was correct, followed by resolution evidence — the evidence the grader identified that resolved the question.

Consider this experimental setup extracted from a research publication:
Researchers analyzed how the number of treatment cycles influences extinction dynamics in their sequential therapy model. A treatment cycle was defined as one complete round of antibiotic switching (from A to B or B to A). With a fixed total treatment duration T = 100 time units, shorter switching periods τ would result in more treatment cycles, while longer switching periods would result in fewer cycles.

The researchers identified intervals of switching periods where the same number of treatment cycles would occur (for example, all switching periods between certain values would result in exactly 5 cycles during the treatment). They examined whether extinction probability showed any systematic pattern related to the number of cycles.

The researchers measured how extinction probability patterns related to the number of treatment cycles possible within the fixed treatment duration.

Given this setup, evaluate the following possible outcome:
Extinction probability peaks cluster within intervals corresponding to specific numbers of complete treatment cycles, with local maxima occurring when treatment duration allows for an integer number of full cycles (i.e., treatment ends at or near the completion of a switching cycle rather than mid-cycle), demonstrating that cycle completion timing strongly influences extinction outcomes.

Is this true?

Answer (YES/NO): YES